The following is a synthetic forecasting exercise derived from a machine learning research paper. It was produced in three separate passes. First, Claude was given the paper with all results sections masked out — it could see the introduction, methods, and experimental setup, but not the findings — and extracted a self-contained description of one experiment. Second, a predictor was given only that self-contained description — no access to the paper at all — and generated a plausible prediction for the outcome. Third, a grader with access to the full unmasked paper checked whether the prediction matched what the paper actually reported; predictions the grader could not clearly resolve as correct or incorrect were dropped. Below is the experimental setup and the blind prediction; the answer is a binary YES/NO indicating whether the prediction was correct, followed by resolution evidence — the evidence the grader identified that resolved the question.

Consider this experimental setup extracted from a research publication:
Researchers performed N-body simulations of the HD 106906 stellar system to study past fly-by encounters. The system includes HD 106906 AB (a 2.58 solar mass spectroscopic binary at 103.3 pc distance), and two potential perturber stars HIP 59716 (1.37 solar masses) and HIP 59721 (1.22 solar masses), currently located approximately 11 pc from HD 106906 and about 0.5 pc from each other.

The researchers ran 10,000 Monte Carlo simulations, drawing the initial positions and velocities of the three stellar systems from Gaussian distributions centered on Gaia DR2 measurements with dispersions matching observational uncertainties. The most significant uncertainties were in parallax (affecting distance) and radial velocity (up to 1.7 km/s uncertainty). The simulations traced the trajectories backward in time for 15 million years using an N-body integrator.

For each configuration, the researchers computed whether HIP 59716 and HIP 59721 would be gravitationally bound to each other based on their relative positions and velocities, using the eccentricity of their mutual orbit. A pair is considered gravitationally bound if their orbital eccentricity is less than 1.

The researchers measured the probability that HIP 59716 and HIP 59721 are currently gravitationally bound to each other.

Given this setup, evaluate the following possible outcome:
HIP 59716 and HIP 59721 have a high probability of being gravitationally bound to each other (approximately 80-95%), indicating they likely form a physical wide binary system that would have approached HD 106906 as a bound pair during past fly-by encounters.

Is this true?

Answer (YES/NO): NO